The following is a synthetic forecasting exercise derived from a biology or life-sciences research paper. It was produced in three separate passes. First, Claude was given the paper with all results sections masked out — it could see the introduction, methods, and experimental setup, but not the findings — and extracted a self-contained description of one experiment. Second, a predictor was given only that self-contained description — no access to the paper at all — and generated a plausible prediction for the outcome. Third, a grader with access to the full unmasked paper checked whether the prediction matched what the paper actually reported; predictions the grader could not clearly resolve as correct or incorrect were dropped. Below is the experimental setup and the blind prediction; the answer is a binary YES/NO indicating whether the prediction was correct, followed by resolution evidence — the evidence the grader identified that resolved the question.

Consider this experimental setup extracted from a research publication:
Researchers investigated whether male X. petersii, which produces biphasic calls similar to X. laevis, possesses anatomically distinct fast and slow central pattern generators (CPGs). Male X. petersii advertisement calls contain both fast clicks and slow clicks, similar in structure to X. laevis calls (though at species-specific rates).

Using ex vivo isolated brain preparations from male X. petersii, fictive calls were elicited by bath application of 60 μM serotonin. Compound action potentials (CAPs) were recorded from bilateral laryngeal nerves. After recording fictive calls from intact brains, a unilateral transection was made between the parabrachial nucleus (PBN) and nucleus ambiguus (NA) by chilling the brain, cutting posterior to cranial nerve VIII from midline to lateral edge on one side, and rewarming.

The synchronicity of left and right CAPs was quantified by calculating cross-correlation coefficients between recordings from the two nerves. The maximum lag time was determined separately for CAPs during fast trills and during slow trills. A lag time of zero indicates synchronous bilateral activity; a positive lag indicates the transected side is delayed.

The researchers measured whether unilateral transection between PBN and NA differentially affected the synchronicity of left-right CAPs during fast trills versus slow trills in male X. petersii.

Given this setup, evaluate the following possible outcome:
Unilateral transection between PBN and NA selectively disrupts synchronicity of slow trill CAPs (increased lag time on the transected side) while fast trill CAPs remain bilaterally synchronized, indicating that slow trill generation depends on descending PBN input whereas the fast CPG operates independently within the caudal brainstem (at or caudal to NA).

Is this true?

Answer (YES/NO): NO